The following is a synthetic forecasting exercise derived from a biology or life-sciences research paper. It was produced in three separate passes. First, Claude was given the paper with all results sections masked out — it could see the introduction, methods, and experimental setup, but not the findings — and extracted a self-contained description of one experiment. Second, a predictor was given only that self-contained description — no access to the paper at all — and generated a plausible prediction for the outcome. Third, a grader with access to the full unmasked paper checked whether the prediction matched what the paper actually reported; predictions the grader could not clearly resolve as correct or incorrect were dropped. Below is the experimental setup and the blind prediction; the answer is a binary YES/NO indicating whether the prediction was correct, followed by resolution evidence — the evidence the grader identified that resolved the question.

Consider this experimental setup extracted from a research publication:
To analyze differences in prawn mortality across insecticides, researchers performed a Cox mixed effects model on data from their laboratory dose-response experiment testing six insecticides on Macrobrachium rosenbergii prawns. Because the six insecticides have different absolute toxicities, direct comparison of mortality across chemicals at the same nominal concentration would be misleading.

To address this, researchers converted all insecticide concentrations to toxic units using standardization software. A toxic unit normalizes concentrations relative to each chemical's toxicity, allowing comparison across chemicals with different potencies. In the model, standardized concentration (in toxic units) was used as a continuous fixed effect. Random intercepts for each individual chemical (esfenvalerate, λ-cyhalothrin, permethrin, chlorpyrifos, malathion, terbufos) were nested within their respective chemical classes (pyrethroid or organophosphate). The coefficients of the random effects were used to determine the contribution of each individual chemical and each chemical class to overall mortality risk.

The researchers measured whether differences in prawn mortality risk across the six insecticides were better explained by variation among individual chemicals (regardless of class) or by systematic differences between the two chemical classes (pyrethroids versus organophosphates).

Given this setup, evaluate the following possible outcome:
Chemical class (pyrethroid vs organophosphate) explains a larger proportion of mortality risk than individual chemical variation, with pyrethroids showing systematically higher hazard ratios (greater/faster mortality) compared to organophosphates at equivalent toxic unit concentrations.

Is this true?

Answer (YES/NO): YES